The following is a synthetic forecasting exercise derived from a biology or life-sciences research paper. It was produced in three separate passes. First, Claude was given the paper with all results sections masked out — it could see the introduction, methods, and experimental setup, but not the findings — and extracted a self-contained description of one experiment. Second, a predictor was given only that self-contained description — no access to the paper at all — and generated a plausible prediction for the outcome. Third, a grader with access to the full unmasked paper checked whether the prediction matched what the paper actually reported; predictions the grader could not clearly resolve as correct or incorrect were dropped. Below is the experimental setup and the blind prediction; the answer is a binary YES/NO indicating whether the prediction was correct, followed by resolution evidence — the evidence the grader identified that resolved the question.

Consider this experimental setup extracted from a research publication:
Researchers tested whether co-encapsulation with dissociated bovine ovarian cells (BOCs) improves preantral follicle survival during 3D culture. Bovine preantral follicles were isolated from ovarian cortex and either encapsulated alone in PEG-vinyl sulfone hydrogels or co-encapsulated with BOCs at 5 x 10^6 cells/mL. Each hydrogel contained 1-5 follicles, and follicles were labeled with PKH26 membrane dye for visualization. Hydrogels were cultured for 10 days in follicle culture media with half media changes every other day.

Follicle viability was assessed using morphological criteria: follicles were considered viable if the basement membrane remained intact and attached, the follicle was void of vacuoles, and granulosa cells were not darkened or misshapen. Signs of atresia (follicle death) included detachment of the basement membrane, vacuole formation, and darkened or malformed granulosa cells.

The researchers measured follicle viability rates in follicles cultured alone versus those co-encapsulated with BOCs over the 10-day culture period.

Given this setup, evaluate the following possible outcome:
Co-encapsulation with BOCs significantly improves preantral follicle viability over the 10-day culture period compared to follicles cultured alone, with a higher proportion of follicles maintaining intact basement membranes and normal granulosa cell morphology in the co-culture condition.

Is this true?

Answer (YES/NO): NO